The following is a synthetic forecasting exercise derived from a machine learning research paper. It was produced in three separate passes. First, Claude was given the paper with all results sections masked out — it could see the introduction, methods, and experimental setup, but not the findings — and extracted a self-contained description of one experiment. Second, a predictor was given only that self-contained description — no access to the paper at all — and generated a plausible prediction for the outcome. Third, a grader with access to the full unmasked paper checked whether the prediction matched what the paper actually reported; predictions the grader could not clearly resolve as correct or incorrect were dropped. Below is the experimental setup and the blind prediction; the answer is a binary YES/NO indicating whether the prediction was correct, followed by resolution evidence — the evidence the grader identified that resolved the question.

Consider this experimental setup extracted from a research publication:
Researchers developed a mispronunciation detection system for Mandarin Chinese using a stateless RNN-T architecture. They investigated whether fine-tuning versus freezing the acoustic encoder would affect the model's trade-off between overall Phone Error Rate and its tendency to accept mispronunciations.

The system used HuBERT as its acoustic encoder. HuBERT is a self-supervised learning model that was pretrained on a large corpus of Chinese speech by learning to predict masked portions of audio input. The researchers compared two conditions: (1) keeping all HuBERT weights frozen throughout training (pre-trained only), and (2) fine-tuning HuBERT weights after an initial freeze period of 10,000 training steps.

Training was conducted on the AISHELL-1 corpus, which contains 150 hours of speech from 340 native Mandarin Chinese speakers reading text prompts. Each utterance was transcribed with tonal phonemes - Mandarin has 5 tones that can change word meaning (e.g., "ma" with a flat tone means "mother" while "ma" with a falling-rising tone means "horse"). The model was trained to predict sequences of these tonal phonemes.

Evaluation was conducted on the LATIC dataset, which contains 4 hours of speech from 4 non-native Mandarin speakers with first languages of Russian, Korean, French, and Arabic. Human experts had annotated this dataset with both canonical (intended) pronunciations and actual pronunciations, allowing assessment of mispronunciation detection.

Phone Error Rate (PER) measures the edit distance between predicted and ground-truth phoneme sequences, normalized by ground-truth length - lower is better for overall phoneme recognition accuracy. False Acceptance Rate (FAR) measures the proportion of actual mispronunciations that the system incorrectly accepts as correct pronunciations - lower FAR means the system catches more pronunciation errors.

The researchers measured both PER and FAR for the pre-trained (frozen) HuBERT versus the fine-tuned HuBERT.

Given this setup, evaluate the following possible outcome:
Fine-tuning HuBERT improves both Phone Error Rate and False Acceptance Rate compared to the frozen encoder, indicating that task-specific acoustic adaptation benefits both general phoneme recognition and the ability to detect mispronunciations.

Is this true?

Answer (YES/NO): NO